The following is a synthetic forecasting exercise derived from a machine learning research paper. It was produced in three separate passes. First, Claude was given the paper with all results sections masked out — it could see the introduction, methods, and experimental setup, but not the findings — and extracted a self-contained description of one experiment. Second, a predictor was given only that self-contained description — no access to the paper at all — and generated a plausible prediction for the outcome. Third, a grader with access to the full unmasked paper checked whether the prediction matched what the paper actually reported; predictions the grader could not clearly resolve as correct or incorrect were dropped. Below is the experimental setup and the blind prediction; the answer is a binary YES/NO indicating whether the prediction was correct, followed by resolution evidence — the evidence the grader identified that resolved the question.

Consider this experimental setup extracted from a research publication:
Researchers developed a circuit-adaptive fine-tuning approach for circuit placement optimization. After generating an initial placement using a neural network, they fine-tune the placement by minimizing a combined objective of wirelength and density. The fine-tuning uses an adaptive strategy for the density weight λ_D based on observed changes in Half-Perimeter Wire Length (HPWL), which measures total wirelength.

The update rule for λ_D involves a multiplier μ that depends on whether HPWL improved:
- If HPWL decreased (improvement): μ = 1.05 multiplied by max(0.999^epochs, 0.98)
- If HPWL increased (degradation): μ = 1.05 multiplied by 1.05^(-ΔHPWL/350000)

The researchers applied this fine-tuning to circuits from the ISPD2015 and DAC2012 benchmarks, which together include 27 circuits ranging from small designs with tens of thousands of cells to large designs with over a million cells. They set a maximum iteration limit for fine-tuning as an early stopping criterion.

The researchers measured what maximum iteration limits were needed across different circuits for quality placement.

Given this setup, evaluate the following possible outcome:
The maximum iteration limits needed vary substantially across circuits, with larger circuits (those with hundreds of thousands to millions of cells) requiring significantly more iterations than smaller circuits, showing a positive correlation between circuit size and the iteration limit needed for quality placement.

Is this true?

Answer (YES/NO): NO